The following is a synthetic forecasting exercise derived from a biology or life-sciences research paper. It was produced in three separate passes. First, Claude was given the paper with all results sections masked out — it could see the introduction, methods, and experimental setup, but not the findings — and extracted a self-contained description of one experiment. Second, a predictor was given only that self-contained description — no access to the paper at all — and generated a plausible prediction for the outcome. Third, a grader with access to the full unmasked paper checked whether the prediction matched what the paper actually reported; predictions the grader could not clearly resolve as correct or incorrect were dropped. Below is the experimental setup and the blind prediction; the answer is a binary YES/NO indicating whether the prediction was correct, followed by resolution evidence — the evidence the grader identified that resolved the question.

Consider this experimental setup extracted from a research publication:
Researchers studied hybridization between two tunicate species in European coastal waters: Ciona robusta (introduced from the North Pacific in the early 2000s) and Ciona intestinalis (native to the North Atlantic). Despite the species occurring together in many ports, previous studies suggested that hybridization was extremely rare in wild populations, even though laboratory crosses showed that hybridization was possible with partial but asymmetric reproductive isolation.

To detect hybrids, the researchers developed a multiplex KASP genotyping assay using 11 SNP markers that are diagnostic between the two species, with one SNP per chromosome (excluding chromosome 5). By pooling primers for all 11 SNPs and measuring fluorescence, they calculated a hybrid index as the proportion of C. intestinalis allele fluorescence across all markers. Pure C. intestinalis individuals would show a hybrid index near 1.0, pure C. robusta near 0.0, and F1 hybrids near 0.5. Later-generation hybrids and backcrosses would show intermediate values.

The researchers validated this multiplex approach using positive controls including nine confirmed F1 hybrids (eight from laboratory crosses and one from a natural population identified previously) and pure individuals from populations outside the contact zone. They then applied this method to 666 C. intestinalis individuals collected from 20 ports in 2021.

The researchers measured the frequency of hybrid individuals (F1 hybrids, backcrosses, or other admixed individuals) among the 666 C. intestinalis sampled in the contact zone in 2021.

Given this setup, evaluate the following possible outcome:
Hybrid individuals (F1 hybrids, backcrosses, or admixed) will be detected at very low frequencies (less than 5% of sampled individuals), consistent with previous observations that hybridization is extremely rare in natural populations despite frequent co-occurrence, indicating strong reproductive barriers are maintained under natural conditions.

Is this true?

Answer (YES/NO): NO